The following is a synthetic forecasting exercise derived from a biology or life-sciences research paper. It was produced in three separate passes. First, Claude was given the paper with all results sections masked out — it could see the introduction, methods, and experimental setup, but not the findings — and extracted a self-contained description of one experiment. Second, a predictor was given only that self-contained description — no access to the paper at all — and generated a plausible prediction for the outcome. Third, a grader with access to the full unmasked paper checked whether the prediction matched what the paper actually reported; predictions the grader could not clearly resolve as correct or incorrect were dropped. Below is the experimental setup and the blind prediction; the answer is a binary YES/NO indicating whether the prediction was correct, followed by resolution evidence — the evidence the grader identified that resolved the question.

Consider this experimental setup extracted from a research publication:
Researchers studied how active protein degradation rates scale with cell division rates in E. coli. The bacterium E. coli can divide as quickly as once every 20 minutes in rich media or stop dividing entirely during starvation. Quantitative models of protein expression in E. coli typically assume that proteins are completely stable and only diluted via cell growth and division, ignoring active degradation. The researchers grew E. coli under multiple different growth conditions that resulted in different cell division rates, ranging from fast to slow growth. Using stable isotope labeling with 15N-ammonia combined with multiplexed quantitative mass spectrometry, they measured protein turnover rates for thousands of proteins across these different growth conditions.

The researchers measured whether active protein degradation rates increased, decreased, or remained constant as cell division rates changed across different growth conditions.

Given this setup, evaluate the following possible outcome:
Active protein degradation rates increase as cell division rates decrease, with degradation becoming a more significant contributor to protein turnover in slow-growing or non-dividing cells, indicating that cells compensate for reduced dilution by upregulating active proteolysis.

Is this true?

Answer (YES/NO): NO